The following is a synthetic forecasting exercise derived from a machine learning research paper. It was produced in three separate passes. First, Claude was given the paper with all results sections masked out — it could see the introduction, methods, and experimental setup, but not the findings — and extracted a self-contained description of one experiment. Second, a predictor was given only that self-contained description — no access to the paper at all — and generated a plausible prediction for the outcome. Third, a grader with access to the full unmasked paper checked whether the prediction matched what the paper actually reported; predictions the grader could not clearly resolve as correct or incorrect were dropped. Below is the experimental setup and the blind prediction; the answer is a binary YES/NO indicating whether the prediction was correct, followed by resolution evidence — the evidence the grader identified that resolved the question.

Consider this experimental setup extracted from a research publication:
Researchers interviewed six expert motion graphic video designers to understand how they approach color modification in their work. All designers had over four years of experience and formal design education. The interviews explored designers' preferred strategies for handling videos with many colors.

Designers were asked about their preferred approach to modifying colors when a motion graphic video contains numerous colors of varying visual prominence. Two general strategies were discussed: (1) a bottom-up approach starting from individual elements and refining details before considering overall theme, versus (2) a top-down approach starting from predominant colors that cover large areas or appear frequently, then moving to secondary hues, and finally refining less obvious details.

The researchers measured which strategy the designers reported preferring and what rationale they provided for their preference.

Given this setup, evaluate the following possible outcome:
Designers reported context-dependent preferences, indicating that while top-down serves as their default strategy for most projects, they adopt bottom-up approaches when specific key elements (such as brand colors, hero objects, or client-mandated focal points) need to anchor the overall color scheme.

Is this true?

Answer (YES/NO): NO